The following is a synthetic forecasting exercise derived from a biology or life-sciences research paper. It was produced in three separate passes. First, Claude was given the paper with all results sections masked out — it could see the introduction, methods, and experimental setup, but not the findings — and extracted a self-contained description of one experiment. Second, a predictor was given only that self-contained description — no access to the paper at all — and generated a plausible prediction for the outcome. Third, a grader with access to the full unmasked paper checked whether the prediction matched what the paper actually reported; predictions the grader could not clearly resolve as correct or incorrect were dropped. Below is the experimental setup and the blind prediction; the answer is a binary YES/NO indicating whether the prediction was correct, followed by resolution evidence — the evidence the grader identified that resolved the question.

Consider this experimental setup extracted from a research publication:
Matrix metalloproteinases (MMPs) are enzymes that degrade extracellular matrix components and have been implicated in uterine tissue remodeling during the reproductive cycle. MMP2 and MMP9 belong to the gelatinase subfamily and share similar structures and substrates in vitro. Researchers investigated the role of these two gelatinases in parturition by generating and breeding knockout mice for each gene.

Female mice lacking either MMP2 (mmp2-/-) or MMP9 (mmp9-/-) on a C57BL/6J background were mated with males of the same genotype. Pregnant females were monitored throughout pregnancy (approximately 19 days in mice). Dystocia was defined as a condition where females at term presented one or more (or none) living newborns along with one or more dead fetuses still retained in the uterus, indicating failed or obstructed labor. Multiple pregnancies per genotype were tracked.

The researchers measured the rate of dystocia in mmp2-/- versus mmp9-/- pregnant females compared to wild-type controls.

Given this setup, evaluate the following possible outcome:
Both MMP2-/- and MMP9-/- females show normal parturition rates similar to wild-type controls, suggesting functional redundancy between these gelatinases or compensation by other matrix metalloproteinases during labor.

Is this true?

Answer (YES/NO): NO